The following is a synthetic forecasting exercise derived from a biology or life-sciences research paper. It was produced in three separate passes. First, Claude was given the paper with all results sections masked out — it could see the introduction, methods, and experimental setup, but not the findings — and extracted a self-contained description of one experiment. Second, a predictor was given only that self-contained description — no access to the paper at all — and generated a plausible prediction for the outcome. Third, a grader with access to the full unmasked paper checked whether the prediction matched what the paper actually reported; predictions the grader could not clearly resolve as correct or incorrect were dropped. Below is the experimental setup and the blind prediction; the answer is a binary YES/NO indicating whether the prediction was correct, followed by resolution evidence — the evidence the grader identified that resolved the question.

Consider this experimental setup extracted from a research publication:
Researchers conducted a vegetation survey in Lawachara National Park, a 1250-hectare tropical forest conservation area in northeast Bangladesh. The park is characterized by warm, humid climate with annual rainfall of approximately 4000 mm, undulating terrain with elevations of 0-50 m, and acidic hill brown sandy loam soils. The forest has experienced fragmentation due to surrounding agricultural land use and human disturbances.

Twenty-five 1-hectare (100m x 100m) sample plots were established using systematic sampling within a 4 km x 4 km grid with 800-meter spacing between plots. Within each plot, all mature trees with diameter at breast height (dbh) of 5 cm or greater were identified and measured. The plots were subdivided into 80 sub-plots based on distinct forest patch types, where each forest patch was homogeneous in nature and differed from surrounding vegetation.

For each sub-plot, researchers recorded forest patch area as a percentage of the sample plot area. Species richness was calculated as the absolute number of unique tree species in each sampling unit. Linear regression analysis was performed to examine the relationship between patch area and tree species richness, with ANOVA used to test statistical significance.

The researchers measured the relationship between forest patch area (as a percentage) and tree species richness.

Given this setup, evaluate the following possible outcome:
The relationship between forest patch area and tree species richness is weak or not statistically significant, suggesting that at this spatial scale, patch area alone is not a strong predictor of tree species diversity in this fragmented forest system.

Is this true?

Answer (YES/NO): NO